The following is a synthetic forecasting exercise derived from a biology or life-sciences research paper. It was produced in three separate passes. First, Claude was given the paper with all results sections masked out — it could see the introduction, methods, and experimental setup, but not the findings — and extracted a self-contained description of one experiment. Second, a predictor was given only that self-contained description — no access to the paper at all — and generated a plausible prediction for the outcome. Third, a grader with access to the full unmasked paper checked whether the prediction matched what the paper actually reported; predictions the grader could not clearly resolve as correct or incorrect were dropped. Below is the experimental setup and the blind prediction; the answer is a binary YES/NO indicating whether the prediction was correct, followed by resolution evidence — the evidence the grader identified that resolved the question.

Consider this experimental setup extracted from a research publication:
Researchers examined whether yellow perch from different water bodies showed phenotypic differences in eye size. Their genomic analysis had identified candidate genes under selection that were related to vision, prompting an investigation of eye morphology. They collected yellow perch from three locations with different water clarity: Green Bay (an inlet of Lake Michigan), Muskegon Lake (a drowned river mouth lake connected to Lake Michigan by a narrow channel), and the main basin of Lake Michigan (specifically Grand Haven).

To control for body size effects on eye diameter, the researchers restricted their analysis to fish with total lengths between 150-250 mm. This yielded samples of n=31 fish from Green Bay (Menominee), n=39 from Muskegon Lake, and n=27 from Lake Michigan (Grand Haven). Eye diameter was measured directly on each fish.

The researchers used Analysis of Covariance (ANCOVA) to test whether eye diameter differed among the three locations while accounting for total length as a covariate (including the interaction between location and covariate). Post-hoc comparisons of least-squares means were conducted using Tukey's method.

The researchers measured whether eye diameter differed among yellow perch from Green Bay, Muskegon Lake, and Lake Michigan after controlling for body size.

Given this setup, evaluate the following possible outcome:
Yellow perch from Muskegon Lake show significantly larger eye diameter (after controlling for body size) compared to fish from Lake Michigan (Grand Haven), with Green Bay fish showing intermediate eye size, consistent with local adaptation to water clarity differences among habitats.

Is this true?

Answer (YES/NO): YES